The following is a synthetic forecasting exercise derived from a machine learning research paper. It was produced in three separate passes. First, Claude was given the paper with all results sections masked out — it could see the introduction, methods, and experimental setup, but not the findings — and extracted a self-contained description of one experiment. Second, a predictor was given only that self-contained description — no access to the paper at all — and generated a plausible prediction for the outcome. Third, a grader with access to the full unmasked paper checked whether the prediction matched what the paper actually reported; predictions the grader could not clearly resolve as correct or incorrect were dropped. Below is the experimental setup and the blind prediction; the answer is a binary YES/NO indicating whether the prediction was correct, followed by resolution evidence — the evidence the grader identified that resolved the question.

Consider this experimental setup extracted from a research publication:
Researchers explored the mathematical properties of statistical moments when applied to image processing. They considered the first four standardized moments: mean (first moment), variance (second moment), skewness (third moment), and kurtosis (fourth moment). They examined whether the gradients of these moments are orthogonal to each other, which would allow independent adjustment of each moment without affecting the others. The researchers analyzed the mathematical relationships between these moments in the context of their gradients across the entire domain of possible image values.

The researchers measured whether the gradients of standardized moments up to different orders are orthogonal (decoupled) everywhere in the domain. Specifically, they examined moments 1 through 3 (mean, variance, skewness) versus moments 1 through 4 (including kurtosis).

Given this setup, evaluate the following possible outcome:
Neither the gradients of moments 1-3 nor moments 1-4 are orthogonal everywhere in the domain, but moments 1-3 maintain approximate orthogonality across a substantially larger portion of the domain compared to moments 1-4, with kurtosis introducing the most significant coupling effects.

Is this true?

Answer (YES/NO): NO